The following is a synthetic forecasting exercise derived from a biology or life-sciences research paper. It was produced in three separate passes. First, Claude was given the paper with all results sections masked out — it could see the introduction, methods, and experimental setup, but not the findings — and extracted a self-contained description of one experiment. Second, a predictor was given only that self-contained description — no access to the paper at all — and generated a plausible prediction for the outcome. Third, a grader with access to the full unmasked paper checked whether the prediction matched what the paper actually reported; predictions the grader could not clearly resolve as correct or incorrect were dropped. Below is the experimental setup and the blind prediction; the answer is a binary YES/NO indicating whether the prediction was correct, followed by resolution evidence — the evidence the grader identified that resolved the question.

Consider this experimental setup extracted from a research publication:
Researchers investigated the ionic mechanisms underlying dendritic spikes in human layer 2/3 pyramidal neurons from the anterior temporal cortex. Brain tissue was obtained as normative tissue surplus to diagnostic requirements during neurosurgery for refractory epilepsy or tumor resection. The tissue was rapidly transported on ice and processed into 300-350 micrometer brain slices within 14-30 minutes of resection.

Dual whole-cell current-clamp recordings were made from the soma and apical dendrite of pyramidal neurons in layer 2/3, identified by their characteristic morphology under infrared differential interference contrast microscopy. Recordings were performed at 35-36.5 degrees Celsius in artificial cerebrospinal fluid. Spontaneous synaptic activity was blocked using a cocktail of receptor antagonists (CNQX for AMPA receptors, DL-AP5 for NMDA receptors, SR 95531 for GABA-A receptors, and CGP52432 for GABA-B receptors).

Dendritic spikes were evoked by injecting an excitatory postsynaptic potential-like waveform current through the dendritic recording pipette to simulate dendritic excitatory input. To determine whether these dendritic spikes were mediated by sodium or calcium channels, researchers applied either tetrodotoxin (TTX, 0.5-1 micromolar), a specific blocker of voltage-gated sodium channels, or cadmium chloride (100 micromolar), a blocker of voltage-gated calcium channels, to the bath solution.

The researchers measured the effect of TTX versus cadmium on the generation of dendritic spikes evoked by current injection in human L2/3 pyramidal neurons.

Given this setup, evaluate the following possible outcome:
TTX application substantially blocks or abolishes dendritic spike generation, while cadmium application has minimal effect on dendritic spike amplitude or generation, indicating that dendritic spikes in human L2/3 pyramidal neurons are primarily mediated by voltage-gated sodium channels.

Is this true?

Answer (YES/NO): YES